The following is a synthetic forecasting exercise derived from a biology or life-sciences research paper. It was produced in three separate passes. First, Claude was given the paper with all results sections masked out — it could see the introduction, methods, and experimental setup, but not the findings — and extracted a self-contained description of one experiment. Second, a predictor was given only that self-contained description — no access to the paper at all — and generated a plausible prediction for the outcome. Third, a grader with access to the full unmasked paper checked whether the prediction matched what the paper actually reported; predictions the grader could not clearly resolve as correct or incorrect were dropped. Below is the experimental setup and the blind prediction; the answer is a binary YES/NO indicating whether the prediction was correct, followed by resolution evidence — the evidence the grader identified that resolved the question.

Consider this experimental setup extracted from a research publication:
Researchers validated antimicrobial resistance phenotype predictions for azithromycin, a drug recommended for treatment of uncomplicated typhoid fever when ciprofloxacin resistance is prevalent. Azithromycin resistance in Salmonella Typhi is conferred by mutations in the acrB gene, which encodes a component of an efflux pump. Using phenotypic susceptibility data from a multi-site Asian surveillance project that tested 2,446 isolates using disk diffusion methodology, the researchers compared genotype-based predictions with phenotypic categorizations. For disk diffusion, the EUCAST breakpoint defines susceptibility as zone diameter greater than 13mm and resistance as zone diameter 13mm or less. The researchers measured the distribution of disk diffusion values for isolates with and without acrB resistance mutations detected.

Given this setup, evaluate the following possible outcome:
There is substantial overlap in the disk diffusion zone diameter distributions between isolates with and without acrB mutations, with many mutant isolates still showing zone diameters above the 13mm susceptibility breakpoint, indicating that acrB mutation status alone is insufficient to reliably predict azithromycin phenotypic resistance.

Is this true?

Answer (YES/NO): NO